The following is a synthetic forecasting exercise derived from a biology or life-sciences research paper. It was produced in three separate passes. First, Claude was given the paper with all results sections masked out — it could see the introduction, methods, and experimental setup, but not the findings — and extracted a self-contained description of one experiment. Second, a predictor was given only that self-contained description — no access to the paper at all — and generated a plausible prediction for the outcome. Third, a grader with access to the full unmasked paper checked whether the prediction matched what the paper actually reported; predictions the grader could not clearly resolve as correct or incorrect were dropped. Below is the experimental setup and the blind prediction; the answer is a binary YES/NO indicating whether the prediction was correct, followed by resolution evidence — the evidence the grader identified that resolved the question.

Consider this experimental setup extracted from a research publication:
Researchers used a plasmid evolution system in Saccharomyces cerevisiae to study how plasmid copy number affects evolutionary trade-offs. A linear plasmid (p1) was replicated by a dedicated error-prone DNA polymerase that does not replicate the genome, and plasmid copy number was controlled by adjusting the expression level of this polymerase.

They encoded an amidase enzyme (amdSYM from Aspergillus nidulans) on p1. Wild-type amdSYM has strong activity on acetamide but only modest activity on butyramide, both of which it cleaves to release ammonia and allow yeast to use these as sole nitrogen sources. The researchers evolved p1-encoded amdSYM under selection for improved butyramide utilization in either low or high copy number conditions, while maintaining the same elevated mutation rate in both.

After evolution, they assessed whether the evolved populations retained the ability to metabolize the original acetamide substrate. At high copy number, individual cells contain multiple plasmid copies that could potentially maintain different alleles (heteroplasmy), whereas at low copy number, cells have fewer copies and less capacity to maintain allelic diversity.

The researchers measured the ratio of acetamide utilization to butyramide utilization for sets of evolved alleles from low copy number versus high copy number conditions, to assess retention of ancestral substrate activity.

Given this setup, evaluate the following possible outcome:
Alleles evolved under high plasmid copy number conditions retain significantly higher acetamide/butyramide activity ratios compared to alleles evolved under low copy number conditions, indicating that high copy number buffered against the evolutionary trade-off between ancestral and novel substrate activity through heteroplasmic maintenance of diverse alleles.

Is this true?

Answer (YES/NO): YES